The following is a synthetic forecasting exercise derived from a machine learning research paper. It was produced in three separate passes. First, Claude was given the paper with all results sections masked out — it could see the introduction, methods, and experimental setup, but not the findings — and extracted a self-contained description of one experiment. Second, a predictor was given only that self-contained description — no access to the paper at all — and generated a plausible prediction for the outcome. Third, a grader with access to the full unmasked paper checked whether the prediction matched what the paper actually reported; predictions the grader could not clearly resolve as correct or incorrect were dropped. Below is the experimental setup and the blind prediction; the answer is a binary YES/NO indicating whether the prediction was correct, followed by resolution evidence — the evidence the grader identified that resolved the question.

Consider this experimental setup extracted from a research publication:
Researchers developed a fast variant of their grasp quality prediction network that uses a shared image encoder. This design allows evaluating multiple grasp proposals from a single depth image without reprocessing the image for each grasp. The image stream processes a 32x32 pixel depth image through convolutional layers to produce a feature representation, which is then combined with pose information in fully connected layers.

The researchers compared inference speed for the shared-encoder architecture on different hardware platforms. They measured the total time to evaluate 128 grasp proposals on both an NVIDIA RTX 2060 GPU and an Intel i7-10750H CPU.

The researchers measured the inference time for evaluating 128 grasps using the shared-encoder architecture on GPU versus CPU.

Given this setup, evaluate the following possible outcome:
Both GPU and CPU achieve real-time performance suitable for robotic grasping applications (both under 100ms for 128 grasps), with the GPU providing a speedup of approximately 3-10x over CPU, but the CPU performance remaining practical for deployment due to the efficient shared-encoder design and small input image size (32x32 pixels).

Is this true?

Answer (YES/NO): NO